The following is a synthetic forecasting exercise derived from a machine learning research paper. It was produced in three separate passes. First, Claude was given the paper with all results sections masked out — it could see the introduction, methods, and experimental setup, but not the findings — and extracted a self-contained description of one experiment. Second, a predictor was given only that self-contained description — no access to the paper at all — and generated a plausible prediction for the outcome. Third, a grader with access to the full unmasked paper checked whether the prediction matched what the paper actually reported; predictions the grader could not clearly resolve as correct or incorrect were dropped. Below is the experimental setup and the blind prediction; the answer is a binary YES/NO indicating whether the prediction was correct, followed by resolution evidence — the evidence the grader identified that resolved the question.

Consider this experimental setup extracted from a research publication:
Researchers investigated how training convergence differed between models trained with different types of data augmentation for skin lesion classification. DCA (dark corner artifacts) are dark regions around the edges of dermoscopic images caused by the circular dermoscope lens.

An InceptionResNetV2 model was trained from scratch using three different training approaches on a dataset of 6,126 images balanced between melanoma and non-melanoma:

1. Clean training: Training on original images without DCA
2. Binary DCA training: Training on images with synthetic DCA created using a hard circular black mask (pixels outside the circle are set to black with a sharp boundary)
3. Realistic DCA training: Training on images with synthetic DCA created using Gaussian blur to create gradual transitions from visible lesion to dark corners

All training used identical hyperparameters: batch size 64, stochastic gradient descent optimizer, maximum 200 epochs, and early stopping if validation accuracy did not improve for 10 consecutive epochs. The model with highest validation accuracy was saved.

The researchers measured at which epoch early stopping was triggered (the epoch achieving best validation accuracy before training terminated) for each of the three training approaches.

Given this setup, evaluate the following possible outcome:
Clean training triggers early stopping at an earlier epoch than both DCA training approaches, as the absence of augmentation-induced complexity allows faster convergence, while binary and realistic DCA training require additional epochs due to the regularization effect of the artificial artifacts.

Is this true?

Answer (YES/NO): NO